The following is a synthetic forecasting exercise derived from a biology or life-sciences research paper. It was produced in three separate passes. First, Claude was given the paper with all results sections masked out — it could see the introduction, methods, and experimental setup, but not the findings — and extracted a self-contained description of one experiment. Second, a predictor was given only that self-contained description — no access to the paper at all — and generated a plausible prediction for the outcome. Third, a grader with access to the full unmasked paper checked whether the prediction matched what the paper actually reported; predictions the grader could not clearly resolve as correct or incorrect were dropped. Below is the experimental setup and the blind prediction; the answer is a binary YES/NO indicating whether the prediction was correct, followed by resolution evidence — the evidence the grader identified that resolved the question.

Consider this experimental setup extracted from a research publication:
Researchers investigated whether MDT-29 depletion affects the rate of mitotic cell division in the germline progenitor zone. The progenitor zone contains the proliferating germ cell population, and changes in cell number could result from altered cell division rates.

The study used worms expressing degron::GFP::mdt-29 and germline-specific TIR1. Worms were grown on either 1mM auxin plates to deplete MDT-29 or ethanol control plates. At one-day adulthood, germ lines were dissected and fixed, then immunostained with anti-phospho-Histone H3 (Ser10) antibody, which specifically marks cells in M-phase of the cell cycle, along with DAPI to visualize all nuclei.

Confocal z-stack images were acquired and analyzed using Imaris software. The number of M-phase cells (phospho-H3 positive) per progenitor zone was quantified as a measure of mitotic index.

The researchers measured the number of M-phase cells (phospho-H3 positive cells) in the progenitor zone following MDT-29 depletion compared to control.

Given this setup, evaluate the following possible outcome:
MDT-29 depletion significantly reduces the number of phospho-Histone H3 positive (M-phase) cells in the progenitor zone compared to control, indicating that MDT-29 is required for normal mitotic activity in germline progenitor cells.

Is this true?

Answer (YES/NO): NO